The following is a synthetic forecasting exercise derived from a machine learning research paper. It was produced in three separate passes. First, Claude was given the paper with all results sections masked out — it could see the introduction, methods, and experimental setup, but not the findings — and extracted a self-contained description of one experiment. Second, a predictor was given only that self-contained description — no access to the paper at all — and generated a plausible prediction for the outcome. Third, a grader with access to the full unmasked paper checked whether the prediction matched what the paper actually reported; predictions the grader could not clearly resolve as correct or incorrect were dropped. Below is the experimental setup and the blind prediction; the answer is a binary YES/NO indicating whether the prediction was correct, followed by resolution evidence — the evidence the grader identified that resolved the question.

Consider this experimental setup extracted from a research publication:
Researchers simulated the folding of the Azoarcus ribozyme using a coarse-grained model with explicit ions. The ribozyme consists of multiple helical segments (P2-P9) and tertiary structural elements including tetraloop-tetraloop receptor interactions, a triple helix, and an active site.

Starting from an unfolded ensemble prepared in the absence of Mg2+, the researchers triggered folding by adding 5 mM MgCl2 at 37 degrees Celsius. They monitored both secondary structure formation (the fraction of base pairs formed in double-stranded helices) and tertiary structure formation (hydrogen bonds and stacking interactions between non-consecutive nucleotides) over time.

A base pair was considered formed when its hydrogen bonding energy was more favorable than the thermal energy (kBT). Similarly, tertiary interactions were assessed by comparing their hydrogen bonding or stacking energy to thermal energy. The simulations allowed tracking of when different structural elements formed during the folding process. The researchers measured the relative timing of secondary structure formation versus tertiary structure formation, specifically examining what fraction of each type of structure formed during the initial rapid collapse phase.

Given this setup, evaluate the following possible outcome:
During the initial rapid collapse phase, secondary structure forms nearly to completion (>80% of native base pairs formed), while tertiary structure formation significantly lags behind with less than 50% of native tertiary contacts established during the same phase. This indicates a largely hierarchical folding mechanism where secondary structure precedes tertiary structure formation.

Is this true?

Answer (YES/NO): YES